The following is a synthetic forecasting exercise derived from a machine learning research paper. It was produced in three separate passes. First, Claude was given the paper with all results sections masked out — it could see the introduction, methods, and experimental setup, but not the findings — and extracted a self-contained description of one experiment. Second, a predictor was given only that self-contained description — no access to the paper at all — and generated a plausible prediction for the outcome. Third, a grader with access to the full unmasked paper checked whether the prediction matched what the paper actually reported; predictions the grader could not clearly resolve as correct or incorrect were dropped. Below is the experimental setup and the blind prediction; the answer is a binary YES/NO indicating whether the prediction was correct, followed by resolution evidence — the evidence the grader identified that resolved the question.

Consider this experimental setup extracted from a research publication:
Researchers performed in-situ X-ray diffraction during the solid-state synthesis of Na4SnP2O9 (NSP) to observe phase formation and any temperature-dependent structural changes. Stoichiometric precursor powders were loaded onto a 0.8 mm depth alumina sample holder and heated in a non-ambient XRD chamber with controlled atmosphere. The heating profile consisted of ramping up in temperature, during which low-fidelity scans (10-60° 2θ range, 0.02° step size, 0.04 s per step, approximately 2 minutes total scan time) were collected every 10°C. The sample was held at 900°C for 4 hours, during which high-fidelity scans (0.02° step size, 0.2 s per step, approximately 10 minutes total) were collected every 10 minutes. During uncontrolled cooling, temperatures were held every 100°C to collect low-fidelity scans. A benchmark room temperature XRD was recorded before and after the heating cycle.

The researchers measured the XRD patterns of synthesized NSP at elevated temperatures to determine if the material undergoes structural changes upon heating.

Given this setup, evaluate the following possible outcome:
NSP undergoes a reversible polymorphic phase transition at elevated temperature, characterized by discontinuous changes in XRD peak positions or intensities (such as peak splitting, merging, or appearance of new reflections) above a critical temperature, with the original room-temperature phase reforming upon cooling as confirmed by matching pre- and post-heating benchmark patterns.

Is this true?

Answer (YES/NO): YES